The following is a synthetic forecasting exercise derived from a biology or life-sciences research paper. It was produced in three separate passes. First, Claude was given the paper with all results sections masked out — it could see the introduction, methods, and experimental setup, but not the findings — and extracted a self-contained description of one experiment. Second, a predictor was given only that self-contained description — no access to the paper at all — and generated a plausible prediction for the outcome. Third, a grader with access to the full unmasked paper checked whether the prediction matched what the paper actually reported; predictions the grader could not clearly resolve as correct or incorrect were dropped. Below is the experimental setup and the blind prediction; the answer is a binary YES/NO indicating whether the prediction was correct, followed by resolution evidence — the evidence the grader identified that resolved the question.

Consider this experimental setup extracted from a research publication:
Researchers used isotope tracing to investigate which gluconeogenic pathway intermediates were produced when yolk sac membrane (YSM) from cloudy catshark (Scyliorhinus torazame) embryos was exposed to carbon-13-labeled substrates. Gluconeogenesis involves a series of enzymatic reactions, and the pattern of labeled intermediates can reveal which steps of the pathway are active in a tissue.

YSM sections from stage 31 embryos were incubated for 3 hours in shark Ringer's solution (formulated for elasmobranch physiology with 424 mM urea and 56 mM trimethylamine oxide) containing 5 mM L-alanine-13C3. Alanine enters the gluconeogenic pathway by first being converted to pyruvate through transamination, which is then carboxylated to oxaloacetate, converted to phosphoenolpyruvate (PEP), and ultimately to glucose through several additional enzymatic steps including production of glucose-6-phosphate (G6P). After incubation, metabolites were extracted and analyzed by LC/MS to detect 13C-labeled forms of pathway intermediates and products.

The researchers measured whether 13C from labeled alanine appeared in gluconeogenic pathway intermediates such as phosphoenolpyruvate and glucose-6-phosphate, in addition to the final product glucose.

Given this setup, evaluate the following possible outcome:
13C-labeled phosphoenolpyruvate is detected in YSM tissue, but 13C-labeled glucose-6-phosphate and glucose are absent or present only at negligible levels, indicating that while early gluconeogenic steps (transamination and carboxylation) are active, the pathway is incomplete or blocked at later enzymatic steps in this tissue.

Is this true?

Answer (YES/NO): NO